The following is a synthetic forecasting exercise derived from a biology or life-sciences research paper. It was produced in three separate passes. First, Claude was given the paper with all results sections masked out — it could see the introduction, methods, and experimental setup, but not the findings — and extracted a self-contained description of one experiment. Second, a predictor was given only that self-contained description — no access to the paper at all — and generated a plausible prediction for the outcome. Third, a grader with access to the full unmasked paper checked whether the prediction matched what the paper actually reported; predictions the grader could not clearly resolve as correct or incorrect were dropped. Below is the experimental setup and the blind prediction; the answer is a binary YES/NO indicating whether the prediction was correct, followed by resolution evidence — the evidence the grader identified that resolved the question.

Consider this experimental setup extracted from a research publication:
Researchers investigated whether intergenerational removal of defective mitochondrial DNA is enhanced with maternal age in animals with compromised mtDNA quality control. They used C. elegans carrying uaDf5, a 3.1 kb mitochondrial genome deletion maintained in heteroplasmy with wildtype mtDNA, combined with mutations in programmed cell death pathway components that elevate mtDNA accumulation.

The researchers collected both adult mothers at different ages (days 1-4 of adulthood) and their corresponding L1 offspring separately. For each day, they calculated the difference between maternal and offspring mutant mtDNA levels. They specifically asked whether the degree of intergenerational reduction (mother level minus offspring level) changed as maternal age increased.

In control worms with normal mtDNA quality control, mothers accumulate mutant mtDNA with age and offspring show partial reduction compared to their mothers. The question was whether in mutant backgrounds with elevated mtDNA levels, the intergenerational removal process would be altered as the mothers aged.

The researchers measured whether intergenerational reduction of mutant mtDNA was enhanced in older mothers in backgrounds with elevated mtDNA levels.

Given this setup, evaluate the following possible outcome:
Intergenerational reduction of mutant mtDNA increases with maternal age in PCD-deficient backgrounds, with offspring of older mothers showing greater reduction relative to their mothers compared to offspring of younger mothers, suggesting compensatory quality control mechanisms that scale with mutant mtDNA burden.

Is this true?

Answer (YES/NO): YES